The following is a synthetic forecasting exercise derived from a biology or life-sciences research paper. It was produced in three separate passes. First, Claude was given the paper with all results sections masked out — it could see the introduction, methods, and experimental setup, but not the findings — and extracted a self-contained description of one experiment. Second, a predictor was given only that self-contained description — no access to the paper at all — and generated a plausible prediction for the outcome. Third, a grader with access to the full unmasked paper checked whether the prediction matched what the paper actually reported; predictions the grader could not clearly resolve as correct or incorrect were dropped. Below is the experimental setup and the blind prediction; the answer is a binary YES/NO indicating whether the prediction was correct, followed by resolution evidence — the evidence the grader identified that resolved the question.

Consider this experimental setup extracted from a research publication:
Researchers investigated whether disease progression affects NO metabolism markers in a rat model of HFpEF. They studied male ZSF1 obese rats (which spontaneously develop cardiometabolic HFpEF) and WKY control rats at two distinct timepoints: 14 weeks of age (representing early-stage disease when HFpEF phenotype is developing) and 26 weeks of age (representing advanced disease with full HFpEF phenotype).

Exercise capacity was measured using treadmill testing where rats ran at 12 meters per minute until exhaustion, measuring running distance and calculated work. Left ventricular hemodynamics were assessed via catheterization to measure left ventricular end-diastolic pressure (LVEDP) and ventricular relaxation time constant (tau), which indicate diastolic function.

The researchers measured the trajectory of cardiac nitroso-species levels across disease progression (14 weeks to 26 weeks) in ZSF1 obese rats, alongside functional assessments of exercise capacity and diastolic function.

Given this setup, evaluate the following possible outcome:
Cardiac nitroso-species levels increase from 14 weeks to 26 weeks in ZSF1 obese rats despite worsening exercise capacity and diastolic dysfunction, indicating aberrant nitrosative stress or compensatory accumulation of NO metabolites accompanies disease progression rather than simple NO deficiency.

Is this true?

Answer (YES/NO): YES